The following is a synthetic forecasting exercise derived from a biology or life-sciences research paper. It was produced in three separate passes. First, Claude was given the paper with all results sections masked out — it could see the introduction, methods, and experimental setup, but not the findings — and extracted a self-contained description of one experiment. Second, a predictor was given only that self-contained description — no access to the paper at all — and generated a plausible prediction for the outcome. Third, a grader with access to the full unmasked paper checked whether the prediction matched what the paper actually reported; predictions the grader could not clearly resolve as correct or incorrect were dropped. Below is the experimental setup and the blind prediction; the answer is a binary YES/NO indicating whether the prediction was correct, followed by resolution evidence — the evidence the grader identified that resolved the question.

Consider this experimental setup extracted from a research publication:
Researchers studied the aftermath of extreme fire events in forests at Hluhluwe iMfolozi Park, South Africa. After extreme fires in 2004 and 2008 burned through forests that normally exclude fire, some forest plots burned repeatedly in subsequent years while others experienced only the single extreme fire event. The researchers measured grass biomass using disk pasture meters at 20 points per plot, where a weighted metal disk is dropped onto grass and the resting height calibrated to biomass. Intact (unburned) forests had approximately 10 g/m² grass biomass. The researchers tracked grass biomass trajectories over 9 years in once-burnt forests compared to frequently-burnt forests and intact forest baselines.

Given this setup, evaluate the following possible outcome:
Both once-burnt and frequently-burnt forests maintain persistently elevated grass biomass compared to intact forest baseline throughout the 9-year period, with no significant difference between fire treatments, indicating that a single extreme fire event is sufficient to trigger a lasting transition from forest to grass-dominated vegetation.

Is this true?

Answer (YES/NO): NO